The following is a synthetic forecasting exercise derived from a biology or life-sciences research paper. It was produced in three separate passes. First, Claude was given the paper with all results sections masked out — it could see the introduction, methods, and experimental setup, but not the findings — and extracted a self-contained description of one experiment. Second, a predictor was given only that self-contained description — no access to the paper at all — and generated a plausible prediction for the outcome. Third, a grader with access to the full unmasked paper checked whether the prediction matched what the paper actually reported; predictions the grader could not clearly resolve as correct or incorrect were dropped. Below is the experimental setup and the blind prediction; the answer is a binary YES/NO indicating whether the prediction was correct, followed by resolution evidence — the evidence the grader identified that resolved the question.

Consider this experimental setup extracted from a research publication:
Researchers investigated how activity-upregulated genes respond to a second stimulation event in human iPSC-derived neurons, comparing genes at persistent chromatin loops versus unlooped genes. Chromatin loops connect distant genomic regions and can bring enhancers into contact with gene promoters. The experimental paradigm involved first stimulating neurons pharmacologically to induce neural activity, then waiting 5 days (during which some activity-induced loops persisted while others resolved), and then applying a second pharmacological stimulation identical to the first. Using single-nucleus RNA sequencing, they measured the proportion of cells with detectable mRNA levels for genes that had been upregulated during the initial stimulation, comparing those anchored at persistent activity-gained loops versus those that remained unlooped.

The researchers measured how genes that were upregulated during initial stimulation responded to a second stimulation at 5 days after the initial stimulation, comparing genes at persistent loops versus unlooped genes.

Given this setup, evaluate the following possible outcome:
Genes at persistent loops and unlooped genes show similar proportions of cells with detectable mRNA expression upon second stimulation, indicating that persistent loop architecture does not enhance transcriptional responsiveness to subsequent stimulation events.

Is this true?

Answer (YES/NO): NO